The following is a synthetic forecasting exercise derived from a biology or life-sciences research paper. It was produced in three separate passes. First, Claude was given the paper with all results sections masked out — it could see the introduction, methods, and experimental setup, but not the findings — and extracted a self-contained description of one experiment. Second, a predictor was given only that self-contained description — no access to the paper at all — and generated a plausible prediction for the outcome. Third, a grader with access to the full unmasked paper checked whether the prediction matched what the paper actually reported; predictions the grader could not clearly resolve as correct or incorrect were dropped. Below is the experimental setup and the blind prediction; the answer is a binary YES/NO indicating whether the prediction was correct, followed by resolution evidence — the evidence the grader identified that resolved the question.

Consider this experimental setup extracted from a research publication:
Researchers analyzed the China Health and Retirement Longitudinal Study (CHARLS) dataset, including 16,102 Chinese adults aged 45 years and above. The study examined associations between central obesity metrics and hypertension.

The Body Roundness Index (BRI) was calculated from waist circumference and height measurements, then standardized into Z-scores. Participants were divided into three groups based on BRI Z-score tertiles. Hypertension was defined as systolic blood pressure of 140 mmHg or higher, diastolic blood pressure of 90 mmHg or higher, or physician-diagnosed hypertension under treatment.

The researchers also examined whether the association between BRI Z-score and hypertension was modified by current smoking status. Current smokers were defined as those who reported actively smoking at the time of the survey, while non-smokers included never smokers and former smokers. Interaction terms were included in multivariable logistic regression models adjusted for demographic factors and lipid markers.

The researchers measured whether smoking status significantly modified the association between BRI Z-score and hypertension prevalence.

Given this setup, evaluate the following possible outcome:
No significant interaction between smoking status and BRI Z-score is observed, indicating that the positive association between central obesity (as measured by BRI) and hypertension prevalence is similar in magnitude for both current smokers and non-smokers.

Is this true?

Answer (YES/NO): YES